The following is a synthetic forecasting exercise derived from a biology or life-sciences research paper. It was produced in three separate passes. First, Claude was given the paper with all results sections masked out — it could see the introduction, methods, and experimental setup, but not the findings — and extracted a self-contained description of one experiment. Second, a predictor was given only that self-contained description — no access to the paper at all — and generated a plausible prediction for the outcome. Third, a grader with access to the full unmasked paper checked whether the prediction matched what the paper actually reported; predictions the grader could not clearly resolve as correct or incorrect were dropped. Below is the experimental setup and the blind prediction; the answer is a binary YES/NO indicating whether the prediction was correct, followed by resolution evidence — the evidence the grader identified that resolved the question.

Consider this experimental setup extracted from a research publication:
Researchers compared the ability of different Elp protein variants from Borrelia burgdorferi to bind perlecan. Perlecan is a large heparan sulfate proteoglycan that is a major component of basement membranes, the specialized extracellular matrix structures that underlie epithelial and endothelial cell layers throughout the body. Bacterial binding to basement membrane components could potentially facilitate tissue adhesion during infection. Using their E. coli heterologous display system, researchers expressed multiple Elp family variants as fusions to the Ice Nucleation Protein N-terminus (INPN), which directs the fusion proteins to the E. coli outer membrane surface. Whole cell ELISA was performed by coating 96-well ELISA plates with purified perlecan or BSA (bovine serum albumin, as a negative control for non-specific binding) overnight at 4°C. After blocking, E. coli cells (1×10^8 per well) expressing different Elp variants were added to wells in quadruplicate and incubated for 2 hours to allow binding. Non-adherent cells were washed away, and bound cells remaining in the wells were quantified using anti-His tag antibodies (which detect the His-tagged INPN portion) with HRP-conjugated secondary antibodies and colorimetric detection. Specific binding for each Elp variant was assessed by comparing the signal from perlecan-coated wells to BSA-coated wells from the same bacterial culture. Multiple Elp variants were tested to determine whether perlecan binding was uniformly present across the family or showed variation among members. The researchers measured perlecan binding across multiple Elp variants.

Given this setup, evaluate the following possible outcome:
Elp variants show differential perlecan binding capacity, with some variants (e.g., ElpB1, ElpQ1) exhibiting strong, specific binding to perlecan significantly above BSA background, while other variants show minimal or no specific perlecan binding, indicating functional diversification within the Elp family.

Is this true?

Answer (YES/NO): NO